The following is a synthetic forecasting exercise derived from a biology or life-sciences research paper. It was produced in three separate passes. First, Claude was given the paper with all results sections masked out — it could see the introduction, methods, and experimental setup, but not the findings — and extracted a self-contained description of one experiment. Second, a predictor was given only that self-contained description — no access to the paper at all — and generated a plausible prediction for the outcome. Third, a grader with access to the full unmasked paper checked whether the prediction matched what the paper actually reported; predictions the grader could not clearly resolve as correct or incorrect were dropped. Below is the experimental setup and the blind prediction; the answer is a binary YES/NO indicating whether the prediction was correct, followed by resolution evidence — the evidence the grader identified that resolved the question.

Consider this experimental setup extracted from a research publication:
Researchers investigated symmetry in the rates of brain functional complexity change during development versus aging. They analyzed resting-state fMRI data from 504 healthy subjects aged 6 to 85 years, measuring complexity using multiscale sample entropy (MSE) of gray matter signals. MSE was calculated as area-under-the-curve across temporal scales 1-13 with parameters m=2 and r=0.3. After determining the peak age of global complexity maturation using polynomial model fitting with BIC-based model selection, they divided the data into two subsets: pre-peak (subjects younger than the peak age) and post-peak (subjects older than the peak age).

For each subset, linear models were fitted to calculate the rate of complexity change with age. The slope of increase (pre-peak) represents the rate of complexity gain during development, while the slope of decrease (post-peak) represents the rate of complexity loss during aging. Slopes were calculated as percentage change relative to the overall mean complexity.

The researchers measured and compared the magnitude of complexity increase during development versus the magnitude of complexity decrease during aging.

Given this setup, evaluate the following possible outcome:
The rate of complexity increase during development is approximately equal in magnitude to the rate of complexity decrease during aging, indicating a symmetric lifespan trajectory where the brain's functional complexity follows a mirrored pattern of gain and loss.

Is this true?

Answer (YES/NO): NO